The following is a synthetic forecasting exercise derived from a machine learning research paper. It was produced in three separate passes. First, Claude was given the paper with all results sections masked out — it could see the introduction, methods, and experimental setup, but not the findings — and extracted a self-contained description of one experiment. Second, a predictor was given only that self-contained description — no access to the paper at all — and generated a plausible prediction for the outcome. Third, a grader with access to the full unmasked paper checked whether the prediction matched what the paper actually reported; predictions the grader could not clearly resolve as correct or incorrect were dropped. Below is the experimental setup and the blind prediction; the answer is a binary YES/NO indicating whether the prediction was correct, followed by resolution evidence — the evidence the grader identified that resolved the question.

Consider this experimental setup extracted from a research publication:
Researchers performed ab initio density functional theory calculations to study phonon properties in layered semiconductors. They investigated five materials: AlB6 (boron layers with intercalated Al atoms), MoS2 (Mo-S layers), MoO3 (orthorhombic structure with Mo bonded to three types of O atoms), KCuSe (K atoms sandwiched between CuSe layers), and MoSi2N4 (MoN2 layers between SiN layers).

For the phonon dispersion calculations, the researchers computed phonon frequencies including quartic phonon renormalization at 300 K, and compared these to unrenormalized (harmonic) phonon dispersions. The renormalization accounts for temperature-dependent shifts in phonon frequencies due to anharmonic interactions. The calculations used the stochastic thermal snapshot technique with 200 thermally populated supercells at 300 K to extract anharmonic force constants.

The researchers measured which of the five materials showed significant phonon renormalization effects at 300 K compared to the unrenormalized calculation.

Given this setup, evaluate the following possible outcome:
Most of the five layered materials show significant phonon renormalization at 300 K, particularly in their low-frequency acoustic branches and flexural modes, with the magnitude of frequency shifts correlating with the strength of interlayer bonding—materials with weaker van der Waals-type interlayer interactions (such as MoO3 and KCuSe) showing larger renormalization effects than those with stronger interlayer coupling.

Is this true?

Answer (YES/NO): NO